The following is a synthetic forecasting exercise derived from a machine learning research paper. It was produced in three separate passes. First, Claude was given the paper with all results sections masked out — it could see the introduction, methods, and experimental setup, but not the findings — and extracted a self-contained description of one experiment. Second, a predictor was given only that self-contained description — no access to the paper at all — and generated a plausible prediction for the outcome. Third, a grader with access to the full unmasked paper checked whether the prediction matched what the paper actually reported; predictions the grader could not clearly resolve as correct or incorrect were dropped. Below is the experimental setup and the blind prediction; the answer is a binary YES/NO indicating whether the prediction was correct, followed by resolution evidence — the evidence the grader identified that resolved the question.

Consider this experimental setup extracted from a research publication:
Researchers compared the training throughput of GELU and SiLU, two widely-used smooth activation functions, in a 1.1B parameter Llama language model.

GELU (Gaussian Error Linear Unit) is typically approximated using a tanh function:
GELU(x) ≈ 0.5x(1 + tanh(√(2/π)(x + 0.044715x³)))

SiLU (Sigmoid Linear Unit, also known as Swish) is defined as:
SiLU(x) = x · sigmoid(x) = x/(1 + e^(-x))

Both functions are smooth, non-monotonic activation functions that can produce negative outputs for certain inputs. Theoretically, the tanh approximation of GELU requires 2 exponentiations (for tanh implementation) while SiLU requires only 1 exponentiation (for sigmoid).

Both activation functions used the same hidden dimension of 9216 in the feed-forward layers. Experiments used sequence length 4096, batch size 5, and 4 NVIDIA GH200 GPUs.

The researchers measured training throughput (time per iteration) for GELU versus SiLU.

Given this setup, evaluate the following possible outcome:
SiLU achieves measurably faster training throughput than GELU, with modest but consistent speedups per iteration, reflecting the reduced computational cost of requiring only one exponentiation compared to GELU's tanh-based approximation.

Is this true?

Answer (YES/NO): YES